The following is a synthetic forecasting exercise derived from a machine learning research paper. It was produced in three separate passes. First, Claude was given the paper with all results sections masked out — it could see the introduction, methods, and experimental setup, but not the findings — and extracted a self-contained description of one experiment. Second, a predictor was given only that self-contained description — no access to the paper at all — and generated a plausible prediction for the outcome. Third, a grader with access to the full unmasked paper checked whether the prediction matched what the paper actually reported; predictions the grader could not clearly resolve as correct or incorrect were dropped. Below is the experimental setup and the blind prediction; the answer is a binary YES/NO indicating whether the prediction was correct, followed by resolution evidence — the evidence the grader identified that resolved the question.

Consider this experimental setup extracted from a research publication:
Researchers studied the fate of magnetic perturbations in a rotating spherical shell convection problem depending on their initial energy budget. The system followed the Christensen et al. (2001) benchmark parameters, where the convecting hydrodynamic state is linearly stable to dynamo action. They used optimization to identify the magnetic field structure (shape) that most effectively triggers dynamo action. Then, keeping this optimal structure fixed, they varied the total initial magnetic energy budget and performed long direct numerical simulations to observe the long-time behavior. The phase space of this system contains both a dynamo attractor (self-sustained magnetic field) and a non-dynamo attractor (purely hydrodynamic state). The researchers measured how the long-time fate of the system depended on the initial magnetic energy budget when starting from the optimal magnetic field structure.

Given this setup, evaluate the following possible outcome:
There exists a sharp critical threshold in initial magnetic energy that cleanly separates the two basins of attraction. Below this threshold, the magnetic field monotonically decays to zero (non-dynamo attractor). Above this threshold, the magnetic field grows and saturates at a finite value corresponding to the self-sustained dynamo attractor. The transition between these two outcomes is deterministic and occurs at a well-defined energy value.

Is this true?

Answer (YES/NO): NO